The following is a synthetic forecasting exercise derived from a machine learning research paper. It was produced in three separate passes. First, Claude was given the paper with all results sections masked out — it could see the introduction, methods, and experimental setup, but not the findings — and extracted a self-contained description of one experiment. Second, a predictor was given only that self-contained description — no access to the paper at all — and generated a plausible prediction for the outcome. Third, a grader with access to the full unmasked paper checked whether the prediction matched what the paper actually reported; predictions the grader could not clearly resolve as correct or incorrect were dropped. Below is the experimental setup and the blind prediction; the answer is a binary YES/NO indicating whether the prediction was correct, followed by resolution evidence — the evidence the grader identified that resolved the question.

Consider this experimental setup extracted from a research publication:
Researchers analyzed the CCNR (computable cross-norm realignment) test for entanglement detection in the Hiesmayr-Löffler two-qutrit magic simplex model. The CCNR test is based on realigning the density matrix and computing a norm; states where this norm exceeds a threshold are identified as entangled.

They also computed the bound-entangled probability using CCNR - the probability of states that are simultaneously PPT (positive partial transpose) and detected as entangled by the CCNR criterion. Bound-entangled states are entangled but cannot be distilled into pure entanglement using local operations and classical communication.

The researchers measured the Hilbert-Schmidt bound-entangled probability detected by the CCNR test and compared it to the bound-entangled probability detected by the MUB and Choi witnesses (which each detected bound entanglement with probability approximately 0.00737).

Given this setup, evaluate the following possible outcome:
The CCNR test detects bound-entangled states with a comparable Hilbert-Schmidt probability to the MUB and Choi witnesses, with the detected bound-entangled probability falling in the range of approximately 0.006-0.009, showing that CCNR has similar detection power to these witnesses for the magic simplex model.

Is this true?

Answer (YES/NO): NO